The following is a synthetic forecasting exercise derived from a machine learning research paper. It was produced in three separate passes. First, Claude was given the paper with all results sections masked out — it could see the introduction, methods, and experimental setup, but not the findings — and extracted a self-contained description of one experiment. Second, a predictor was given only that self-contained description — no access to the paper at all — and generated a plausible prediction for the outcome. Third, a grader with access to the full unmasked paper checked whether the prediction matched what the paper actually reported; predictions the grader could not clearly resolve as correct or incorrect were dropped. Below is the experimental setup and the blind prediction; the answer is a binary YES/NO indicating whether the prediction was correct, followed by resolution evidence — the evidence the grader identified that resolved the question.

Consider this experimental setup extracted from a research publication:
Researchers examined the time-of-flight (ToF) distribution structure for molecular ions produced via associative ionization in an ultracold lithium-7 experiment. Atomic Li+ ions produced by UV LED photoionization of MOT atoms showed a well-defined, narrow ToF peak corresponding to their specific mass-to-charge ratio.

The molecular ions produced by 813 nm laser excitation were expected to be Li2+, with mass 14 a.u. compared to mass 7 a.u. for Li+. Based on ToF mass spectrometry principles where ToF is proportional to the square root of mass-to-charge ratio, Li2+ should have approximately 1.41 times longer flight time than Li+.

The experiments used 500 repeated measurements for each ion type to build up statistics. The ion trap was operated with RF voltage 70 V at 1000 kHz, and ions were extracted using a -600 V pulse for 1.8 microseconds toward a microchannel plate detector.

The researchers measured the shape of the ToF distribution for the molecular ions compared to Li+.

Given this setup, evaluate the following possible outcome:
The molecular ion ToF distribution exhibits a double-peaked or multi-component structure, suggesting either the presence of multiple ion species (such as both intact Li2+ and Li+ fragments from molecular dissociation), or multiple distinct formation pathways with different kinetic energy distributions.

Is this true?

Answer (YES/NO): NO